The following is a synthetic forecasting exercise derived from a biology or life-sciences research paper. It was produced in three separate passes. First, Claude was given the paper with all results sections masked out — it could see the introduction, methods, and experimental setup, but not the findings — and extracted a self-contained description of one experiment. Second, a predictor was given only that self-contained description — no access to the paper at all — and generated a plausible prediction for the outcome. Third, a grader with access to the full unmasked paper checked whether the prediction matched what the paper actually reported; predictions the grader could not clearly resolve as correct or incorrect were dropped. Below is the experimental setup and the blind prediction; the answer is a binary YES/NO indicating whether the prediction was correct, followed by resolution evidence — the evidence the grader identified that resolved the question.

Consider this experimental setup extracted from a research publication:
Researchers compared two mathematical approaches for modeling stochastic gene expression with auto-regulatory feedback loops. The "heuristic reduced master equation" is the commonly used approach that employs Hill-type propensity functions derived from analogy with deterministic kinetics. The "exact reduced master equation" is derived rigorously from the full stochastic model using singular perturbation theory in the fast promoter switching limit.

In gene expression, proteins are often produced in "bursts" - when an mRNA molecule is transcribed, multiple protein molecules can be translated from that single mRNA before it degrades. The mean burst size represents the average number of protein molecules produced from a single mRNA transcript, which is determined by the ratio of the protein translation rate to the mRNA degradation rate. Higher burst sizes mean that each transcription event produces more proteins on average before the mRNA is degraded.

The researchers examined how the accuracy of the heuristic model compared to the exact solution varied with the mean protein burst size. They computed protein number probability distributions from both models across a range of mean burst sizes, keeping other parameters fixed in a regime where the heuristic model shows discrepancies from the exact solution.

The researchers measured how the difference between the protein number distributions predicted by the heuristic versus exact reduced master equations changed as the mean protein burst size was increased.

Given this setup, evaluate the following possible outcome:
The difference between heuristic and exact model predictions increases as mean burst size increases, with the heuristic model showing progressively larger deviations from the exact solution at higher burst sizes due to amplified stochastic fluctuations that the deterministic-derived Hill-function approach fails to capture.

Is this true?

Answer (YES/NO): NO